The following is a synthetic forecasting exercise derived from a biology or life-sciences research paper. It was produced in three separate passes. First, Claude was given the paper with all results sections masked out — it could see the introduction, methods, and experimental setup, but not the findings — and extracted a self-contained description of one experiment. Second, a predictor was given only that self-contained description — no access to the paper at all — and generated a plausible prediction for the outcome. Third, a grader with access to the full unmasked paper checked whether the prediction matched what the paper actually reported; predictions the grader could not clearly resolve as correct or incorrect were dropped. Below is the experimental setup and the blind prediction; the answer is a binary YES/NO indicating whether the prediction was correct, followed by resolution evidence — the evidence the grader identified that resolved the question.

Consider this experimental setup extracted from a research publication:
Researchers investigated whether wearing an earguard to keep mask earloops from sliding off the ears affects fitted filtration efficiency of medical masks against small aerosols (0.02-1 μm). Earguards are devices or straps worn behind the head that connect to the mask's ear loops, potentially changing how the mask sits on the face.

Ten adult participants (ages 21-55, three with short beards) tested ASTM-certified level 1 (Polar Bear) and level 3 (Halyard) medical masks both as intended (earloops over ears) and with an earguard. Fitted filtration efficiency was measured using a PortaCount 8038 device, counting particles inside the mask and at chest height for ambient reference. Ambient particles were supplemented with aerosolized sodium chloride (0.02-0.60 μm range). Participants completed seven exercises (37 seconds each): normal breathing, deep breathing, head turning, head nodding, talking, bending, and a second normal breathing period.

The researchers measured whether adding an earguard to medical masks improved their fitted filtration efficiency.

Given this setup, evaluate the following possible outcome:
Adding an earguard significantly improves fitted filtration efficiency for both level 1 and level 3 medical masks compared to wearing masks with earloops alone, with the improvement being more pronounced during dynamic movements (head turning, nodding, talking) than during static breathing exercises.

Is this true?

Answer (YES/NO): NO